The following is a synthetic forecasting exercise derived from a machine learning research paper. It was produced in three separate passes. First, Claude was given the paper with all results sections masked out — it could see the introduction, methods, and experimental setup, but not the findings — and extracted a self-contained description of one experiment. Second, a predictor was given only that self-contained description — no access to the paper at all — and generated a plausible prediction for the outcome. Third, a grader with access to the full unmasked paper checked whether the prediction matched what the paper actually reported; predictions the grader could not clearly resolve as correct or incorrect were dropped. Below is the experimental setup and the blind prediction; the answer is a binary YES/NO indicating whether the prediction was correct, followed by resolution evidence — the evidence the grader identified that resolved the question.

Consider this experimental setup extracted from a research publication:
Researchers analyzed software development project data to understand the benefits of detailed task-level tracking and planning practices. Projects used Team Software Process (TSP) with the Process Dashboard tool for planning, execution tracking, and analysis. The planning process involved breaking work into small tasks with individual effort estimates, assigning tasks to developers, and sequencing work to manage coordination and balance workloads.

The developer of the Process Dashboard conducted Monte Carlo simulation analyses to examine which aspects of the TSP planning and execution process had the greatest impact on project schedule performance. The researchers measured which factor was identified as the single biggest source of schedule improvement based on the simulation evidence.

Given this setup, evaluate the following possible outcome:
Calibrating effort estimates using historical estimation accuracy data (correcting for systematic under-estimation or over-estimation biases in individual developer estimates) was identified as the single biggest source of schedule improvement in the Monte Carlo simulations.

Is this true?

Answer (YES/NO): NO